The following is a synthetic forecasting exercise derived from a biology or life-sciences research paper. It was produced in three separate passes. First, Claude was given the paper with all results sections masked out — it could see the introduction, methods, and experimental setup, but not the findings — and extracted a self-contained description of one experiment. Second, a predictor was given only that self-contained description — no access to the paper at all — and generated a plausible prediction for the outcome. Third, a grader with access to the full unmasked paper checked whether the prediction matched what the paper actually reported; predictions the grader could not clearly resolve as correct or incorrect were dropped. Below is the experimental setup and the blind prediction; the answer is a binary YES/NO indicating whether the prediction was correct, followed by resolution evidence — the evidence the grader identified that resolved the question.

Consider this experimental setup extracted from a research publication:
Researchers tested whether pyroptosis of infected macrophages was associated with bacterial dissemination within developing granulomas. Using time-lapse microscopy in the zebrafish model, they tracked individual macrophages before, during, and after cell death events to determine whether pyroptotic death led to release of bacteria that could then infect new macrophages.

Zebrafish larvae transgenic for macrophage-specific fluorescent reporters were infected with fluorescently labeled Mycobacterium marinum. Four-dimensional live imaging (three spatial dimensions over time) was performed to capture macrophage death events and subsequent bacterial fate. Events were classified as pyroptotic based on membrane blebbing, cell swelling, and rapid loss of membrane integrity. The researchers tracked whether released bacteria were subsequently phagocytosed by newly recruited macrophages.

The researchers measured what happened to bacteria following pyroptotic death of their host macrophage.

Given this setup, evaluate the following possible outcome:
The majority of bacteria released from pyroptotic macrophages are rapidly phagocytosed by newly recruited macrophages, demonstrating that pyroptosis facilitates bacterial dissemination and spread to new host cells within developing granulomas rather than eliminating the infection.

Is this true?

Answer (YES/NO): YES